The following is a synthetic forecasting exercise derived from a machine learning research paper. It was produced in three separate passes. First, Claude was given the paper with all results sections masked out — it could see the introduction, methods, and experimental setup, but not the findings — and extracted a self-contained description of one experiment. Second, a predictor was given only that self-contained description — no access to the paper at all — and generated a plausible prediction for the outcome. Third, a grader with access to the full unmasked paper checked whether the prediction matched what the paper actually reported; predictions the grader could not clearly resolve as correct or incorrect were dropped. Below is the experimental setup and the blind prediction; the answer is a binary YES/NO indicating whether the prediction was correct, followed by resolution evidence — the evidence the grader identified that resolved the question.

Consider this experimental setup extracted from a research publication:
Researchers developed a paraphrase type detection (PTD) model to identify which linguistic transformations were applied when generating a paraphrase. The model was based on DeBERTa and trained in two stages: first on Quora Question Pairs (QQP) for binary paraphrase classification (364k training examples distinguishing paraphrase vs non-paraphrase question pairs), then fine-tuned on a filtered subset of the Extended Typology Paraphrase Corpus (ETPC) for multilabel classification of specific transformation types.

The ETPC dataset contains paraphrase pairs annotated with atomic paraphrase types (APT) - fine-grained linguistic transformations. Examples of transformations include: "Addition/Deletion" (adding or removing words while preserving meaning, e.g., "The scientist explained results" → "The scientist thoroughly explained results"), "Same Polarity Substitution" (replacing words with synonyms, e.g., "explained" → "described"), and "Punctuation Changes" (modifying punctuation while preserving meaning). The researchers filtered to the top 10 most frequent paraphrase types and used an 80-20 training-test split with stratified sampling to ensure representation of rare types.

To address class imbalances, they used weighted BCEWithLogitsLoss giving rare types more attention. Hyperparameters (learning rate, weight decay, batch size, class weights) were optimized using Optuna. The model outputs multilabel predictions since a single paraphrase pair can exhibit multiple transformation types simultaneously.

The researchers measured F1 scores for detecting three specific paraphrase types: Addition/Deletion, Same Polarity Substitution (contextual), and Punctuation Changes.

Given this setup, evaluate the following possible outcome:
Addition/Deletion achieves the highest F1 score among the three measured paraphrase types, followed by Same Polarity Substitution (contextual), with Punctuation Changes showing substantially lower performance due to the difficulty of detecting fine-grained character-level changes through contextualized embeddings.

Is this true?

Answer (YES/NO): NO